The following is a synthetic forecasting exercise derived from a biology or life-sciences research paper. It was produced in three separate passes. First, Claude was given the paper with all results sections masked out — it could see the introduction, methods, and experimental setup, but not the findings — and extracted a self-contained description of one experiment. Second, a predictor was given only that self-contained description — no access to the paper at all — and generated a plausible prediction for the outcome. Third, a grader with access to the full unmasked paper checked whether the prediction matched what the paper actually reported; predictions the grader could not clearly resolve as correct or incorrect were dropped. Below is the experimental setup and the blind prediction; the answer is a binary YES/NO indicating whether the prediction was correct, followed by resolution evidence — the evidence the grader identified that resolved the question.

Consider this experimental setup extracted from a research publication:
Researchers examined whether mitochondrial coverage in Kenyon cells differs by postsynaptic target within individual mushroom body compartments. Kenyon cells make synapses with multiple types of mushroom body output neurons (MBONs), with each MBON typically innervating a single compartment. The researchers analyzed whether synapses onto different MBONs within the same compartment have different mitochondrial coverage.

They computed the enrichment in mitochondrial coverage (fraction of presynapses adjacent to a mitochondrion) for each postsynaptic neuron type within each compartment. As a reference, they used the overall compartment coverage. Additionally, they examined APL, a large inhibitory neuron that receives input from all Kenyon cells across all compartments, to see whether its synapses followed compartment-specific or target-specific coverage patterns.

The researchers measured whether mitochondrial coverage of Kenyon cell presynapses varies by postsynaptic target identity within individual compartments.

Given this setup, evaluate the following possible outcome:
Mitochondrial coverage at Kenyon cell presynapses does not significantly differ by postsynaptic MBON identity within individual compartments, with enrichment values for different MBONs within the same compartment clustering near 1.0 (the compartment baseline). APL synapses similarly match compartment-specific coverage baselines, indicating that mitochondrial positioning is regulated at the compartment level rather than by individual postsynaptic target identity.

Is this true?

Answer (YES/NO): YES